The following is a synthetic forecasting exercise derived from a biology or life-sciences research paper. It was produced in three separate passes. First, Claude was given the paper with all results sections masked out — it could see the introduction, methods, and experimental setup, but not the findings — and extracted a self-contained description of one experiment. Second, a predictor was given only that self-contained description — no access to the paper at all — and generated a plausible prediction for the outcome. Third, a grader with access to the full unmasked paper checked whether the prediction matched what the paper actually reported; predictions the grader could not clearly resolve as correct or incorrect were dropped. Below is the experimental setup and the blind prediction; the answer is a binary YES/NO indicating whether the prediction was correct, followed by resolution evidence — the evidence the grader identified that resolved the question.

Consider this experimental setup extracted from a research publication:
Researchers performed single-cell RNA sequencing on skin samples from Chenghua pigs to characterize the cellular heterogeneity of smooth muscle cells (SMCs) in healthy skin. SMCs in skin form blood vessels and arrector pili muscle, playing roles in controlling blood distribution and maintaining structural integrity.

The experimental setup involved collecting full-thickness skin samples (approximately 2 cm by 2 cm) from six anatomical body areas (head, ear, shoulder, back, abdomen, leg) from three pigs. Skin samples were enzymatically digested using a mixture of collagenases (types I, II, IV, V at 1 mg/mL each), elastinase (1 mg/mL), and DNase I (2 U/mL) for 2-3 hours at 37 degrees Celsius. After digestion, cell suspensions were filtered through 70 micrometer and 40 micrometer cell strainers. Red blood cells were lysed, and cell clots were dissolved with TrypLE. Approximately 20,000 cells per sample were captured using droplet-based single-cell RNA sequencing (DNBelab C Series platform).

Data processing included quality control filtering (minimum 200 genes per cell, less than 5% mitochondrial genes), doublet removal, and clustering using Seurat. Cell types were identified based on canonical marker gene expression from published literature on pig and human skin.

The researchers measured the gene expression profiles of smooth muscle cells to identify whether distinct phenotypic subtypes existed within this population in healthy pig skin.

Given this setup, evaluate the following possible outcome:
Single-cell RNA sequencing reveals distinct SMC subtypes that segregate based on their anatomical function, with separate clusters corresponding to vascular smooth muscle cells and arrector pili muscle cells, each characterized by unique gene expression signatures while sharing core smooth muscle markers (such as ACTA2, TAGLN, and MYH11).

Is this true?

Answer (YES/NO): NO